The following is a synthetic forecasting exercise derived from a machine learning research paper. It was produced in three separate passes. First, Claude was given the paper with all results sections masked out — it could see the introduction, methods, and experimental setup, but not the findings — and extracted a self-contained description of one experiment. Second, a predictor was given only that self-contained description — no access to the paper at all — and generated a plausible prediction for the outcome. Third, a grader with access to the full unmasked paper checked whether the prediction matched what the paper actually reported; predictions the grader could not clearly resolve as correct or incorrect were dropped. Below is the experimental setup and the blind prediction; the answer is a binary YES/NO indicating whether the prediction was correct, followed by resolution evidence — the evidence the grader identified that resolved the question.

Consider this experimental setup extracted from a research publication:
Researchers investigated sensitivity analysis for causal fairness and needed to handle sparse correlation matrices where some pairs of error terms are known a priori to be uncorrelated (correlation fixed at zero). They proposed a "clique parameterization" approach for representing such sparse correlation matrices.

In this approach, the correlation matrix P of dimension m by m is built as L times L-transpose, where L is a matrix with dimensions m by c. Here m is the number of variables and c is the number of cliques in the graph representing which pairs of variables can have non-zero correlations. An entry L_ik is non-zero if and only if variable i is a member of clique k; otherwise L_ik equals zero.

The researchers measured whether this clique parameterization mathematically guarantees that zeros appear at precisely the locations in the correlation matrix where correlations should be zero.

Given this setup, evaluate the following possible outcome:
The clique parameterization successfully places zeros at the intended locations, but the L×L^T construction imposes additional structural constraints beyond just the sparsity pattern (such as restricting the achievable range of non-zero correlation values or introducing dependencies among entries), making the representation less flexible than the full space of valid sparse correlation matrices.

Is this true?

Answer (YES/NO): YES